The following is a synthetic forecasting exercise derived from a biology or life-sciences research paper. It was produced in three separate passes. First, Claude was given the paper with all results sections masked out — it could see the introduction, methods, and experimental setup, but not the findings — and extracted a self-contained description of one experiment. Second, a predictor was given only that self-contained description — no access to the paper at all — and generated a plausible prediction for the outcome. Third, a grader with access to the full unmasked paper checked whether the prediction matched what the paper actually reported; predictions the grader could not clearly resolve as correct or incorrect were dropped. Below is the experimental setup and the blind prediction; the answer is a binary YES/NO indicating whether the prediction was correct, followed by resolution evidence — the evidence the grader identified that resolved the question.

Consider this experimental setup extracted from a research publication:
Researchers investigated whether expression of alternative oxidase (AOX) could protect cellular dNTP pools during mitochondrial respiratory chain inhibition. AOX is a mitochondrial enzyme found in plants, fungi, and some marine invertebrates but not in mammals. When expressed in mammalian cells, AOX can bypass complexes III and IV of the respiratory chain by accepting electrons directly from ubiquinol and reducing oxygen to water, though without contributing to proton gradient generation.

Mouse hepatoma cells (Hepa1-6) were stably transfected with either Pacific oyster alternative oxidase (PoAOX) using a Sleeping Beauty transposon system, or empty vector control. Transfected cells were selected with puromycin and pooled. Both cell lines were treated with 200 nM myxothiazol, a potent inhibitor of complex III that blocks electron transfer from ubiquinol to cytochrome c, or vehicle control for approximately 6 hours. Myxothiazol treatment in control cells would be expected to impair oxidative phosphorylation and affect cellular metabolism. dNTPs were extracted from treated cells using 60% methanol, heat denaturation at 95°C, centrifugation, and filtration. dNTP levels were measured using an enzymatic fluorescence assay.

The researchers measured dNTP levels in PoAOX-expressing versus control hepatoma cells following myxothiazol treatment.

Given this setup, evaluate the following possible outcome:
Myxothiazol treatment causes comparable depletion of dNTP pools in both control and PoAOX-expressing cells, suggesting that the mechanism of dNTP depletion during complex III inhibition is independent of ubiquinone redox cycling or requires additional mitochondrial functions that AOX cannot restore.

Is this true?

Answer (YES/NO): NO